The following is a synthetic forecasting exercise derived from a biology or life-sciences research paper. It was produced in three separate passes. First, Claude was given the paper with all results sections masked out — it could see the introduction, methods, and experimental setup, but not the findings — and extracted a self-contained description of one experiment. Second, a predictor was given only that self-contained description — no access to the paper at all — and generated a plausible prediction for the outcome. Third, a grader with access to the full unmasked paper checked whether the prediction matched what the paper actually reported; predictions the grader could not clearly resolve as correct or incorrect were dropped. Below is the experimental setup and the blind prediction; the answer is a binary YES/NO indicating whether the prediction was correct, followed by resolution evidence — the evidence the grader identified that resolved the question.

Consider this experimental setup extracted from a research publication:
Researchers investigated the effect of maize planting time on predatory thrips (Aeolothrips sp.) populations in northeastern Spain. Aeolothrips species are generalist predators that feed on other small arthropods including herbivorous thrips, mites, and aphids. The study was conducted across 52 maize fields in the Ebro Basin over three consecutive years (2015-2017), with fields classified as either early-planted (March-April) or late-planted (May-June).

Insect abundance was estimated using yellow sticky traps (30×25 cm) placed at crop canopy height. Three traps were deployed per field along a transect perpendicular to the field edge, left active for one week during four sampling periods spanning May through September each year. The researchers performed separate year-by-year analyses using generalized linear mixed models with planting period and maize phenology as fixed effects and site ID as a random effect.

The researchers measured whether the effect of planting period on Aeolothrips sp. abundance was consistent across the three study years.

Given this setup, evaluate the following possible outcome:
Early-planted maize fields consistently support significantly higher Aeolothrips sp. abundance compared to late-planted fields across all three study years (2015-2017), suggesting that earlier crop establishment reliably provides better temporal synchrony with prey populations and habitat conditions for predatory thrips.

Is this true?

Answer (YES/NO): NO